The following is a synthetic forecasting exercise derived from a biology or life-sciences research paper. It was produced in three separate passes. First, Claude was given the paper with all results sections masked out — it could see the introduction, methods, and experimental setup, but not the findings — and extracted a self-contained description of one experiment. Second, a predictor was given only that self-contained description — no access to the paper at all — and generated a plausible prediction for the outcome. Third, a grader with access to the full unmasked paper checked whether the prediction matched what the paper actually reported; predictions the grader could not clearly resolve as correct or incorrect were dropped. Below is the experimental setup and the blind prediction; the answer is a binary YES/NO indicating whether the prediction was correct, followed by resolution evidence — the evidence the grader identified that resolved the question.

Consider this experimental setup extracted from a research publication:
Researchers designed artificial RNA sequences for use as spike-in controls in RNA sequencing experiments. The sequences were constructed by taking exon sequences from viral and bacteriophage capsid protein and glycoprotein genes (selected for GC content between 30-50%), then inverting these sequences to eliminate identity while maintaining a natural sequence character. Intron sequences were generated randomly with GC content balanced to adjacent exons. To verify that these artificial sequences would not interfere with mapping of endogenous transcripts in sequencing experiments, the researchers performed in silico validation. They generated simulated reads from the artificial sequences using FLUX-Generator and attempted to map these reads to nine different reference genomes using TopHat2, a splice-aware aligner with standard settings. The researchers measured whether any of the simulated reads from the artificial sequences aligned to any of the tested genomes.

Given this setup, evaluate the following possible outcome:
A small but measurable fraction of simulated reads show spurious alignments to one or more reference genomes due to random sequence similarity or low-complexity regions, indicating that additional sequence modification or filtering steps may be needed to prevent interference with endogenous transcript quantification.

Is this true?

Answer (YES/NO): NO